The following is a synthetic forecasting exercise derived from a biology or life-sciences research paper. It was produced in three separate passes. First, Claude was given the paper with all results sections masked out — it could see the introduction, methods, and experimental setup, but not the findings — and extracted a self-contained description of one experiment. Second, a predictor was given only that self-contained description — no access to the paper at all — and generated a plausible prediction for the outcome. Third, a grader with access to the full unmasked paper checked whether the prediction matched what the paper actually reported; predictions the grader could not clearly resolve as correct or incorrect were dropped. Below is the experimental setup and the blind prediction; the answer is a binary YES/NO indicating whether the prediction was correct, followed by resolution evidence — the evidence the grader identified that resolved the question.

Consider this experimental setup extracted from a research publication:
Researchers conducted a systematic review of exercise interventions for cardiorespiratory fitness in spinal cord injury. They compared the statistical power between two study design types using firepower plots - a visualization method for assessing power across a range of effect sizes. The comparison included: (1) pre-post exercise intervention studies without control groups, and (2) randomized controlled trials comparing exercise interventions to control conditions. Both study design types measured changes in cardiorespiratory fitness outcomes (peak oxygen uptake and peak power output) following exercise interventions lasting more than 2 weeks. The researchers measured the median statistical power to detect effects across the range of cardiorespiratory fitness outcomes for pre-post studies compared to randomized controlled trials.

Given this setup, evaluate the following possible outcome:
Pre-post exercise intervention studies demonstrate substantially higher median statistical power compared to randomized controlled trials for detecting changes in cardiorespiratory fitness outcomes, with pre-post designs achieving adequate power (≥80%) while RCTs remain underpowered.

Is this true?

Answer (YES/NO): NO